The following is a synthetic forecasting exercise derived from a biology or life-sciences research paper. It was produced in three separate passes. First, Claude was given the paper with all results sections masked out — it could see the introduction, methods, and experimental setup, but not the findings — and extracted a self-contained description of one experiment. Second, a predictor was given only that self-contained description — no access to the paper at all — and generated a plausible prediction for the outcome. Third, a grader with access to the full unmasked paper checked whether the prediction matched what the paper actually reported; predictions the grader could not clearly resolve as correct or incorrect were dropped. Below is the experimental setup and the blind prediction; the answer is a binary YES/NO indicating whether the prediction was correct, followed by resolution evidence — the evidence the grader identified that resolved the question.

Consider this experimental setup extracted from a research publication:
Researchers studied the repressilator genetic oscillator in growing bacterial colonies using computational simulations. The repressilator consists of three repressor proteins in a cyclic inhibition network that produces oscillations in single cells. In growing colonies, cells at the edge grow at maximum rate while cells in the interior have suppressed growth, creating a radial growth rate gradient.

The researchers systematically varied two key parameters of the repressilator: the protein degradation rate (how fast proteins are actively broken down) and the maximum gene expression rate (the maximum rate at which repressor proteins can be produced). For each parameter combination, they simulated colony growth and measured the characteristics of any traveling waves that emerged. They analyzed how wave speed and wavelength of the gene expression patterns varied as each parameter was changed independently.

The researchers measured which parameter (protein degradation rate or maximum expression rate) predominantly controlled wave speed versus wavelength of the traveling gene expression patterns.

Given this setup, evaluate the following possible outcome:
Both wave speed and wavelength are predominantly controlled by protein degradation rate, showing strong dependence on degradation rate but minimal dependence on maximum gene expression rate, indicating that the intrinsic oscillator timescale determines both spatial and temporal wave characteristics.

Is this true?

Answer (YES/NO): NO